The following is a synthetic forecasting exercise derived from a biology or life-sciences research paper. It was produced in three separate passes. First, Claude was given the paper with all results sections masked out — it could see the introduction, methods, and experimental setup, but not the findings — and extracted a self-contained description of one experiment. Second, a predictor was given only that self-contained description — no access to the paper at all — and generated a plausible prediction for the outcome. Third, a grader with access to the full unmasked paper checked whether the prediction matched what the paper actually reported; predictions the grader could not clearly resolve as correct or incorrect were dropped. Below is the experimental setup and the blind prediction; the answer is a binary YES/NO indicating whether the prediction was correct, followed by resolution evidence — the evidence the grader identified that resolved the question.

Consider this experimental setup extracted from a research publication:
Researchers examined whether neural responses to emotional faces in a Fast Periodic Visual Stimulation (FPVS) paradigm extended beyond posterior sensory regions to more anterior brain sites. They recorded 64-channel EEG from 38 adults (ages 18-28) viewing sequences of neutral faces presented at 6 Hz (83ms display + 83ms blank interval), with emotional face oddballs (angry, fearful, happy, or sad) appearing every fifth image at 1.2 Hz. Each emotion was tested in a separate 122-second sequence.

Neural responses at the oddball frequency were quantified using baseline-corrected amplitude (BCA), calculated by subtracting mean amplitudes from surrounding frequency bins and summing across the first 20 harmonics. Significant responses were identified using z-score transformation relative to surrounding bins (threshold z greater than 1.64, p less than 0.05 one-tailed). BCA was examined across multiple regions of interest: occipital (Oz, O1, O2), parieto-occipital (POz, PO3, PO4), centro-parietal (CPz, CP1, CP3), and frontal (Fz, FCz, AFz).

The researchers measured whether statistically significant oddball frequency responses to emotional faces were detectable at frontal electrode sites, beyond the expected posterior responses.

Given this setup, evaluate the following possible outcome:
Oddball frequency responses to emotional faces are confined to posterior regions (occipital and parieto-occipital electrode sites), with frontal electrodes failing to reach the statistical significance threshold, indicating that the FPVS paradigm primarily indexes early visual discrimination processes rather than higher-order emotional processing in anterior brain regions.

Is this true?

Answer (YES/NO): NO